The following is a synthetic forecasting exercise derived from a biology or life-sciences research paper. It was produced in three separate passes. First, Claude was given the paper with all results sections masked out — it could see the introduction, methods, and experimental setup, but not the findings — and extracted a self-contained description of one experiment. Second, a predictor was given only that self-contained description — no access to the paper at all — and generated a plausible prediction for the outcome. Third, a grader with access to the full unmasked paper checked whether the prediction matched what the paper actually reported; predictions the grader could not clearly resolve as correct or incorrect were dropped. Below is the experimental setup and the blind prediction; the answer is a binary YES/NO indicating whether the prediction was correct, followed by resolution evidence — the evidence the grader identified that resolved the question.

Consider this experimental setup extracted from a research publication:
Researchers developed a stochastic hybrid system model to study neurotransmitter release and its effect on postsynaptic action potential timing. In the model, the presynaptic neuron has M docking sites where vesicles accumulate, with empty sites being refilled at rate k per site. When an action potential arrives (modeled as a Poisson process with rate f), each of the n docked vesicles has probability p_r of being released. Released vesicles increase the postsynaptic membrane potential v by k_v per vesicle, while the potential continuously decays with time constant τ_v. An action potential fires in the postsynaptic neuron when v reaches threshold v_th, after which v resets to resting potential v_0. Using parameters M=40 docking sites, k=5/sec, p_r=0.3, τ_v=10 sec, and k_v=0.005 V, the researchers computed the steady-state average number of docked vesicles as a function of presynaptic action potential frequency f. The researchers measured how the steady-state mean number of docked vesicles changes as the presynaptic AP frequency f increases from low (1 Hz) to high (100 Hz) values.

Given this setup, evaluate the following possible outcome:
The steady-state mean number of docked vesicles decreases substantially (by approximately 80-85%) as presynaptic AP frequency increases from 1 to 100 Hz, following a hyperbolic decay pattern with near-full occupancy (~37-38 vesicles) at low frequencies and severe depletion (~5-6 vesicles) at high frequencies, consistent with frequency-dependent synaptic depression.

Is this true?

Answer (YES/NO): YES